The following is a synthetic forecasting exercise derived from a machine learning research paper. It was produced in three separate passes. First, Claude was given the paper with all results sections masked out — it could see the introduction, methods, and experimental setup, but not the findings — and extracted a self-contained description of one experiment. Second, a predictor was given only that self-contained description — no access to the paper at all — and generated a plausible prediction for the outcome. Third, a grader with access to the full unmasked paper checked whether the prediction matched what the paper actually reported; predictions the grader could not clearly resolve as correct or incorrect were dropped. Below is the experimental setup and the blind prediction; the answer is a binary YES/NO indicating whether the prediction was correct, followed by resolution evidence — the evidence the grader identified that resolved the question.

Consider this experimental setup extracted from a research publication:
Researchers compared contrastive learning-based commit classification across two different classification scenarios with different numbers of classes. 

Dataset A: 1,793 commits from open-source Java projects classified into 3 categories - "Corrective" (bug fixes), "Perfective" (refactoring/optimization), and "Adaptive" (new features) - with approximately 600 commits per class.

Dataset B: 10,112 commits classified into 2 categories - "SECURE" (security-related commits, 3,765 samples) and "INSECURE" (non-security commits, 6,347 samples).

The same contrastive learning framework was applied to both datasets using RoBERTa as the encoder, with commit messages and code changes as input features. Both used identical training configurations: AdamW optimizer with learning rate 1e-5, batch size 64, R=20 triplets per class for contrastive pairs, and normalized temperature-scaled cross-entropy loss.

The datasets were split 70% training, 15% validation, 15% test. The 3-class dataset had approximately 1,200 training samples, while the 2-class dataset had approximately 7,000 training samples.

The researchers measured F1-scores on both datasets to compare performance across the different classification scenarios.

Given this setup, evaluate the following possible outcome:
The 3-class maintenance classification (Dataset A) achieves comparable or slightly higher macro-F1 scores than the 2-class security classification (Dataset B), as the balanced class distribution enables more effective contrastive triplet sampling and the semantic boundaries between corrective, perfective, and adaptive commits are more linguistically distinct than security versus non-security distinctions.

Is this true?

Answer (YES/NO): NO